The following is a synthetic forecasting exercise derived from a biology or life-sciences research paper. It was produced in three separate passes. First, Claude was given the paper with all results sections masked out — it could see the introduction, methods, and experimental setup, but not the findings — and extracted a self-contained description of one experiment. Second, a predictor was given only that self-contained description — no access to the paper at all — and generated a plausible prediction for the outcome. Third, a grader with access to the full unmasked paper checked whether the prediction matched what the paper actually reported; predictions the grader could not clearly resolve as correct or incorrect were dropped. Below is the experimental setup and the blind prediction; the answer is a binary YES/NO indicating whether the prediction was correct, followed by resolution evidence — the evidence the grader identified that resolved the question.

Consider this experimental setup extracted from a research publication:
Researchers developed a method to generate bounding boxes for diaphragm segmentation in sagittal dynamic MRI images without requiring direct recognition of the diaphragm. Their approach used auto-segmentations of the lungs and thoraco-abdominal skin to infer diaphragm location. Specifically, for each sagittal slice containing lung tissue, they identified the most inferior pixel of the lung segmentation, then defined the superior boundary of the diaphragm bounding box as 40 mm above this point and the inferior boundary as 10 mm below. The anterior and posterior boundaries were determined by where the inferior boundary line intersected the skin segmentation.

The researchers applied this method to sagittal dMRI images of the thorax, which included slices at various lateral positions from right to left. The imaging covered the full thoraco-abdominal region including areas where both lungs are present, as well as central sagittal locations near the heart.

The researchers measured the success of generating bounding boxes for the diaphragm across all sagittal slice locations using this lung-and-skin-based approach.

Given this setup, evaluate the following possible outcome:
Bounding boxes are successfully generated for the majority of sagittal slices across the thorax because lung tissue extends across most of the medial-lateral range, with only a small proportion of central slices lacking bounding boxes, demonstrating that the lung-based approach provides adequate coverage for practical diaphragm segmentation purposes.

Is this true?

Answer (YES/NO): NO